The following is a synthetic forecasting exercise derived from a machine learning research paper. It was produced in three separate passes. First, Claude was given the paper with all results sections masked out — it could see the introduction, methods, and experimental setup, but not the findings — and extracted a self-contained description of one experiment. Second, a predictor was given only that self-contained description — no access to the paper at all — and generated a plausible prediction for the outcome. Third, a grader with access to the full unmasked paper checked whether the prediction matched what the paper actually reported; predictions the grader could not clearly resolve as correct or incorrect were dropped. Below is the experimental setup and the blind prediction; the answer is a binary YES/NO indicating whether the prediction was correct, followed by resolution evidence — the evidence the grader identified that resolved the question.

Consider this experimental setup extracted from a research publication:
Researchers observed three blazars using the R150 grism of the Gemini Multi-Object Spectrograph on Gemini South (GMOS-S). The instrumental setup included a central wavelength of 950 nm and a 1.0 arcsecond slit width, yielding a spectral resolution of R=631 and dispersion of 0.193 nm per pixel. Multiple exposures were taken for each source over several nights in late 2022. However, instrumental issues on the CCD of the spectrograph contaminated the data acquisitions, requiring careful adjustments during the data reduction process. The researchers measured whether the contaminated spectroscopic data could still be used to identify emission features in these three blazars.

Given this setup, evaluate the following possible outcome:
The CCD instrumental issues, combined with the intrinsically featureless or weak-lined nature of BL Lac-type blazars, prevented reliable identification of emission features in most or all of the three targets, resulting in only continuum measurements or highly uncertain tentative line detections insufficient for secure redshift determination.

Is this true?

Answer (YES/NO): YES